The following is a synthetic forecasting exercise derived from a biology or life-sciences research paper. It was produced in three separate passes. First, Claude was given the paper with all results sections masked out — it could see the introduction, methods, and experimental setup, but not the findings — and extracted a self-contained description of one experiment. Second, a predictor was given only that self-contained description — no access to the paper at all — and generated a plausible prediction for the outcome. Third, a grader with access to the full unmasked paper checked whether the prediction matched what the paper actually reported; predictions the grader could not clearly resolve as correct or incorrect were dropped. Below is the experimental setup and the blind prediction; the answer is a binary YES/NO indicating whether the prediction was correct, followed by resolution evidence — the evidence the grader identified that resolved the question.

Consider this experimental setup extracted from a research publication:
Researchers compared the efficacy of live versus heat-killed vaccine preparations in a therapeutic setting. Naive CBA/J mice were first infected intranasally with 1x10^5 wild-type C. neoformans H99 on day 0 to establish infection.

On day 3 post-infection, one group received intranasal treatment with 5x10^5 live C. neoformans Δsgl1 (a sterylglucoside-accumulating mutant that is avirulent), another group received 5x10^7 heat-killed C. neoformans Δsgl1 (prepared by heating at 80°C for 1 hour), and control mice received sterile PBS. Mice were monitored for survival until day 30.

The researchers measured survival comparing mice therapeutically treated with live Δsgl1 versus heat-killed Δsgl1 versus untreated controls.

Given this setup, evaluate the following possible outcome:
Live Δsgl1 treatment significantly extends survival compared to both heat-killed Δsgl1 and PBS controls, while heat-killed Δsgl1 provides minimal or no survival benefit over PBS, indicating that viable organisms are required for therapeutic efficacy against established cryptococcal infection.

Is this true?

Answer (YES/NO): NO